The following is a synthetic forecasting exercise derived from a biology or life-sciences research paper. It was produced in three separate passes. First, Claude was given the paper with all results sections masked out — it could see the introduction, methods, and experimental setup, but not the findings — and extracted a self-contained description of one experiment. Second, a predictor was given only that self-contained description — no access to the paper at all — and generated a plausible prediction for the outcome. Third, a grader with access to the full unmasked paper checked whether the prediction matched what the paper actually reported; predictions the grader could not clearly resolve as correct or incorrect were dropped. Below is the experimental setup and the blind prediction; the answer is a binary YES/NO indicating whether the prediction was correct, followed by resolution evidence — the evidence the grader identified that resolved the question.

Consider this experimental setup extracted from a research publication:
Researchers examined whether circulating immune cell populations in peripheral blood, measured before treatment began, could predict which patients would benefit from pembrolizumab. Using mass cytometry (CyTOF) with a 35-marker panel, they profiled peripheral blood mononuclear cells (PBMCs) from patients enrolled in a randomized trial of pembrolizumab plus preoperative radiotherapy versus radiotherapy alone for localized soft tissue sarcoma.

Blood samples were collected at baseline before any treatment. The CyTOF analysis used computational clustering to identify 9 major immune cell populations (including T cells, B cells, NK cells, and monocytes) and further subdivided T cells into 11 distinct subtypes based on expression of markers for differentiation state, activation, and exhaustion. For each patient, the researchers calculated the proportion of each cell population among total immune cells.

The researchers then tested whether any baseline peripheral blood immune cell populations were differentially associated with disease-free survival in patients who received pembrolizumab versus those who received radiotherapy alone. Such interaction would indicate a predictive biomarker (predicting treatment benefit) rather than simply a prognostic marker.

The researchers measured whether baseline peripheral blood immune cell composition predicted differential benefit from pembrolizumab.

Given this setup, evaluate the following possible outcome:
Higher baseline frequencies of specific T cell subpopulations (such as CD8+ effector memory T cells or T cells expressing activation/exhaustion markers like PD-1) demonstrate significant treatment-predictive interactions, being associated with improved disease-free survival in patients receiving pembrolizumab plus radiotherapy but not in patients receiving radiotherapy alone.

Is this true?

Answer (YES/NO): NO